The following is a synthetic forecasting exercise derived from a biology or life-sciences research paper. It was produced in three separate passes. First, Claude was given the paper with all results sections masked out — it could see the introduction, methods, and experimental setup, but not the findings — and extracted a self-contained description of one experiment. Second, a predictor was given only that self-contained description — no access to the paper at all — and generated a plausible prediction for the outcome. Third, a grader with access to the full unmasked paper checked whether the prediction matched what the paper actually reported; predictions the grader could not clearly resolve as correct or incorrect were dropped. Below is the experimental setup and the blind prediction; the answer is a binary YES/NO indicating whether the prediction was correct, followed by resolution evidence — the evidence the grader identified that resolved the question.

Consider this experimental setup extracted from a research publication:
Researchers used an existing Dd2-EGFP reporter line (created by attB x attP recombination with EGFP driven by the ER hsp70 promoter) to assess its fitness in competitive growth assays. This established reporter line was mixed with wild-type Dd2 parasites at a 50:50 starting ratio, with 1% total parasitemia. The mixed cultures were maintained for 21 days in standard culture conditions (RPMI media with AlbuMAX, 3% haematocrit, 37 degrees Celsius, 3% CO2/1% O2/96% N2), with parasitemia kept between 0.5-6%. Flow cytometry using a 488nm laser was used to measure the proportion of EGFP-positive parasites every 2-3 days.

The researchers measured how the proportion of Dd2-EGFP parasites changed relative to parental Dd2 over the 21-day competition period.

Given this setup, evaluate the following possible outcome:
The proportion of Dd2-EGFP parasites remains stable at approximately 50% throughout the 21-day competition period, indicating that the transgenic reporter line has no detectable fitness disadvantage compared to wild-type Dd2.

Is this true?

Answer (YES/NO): NO